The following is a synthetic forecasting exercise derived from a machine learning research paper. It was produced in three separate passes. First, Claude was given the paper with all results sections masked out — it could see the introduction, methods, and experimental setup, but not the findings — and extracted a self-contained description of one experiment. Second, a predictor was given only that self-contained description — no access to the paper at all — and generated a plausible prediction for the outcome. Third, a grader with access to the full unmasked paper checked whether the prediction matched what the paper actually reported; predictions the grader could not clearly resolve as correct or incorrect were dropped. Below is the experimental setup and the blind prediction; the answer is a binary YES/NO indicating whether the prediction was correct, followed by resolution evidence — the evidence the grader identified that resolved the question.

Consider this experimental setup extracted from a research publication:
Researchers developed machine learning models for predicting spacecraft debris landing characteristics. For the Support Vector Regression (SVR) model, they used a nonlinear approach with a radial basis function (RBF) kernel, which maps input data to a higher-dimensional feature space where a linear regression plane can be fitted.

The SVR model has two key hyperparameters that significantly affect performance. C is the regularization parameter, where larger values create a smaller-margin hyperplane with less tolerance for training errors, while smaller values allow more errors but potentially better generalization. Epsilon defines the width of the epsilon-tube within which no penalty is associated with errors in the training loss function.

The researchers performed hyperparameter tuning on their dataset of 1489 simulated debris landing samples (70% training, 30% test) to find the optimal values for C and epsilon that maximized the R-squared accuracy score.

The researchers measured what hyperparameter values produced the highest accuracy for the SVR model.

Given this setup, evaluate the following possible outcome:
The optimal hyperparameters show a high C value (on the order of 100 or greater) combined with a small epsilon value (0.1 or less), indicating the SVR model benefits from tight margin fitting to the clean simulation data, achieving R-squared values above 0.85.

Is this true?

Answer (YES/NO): NO